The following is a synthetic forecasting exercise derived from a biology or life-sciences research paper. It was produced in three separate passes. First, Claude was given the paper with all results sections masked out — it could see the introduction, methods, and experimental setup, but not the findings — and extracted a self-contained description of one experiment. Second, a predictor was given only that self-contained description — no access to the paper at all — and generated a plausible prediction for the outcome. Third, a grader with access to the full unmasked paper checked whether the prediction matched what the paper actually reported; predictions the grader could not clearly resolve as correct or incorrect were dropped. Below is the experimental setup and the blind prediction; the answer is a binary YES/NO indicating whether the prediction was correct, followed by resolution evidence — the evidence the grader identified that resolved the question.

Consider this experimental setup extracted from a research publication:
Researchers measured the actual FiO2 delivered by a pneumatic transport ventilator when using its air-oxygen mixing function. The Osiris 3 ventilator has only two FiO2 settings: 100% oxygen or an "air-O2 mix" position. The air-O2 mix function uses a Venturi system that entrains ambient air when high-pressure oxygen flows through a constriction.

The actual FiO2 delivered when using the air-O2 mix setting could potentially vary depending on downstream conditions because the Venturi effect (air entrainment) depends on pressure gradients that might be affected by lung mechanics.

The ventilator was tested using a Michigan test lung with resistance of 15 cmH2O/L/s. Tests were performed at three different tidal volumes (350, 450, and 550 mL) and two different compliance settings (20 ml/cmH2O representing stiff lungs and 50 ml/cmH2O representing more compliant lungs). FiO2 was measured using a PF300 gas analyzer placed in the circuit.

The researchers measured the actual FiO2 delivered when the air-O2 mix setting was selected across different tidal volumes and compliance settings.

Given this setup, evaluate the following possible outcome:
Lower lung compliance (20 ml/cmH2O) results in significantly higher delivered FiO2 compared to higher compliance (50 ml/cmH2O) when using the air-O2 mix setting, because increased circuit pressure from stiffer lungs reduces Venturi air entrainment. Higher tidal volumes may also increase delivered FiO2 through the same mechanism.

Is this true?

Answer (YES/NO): NO